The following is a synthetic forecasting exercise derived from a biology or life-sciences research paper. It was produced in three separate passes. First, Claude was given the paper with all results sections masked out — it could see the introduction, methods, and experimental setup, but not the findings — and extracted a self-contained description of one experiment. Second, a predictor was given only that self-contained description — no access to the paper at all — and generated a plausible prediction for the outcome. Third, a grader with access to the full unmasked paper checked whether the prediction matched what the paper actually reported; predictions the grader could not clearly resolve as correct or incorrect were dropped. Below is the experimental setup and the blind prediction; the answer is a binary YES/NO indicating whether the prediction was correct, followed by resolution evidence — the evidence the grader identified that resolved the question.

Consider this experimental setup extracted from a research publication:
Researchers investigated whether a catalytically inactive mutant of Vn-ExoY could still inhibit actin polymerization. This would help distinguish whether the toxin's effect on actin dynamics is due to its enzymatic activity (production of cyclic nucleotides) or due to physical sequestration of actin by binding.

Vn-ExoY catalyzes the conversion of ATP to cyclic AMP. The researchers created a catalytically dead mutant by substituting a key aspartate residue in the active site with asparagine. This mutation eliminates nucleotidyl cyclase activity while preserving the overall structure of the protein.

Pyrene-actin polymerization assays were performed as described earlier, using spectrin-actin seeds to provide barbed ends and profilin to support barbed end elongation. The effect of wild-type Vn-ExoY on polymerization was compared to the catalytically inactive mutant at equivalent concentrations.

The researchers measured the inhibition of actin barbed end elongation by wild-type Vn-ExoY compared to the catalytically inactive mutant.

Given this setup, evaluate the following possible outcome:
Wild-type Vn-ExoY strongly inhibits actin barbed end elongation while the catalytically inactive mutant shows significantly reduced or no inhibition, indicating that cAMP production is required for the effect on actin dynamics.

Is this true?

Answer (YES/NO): NO